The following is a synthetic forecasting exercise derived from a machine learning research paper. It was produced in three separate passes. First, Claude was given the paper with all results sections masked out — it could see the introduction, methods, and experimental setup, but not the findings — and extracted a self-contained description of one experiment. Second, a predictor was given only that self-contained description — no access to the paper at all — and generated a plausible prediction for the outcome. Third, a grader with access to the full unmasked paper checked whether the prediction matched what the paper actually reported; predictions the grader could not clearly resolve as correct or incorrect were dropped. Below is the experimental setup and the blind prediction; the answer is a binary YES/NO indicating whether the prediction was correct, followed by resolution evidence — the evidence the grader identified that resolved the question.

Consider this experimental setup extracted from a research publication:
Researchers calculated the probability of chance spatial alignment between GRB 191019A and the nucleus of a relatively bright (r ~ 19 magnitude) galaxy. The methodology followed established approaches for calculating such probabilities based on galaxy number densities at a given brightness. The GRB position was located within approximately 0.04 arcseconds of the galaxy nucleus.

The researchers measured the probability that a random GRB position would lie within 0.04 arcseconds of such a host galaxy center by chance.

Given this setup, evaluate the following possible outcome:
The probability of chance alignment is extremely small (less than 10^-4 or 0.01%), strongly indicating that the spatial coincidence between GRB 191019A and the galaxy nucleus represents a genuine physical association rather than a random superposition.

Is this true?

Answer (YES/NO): YES